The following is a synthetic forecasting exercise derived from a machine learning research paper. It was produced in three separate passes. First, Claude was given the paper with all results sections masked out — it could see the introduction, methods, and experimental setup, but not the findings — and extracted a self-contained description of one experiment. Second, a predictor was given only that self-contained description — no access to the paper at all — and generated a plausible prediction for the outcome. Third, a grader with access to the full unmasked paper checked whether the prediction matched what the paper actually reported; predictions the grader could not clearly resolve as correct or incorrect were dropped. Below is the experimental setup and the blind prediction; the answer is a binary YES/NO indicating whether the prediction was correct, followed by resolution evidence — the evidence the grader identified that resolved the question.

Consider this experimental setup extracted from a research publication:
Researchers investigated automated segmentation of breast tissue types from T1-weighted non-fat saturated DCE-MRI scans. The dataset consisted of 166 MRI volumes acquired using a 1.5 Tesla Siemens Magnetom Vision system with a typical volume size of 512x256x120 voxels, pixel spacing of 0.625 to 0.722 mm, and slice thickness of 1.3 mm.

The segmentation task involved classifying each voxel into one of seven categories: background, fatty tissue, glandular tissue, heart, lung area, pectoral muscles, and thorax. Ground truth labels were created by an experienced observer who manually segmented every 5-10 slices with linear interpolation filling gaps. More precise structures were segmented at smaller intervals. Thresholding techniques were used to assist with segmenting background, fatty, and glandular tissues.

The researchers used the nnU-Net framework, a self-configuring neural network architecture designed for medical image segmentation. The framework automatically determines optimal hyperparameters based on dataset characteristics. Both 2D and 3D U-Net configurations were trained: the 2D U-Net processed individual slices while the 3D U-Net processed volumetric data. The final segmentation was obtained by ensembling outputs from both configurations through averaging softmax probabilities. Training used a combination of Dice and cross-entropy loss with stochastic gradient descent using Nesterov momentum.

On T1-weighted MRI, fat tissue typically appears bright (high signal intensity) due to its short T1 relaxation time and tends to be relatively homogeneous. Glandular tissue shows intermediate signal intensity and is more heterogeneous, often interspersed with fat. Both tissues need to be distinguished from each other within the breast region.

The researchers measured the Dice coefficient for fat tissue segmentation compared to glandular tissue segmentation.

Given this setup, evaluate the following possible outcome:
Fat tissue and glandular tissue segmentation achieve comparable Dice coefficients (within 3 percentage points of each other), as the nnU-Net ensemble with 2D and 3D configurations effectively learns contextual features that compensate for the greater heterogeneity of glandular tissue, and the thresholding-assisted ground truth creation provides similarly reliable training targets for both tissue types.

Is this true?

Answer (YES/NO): NO